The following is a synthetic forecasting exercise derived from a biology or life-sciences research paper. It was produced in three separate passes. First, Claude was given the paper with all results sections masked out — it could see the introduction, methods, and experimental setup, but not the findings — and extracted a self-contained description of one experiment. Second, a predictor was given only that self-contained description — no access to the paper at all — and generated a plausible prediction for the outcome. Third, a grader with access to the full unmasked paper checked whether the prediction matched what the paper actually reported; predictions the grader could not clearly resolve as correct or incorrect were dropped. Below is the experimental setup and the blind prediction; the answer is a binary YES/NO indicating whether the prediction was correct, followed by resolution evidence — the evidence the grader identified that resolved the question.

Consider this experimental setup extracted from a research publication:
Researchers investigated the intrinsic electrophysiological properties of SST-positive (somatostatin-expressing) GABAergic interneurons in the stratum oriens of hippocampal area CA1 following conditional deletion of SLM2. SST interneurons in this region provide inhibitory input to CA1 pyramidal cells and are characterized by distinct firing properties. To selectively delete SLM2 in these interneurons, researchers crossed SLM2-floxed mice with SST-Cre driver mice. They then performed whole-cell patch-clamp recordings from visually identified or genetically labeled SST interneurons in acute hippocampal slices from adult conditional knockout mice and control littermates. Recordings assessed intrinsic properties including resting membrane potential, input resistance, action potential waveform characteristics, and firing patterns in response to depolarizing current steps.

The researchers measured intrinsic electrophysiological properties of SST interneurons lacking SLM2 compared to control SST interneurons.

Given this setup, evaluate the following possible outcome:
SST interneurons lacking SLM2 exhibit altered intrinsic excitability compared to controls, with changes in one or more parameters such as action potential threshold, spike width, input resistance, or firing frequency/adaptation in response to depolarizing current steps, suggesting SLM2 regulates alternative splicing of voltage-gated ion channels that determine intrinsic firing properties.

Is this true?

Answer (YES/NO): NO